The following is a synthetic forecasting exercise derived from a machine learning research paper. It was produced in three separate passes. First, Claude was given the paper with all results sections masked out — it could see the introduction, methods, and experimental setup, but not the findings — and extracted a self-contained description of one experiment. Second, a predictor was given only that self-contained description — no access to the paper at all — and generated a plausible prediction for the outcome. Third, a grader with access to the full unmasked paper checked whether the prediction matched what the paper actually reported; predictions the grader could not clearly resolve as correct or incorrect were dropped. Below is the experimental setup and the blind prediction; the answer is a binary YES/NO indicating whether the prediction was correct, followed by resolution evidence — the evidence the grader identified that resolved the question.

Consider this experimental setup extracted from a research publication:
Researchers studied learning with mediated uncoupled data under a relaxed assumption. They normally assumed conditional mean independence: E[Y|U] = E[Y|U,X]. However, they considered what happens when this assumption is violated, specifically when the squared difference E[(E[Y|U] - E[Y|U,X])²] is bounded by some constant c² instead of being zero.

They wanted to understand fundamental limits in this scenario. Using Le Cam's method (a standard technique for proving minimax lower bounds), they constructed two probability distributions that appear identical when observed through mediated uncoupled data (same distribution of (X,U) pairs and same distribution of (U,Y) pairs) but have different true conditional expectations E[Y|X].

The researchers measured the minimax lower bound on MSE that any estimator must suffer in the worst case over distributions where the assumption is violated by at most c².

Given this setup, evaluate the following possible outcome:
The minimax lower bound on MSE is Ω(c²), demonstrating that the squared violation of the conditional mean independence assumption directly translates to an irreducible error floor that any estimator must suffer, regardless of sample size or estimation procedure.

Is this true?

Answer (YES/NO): YES